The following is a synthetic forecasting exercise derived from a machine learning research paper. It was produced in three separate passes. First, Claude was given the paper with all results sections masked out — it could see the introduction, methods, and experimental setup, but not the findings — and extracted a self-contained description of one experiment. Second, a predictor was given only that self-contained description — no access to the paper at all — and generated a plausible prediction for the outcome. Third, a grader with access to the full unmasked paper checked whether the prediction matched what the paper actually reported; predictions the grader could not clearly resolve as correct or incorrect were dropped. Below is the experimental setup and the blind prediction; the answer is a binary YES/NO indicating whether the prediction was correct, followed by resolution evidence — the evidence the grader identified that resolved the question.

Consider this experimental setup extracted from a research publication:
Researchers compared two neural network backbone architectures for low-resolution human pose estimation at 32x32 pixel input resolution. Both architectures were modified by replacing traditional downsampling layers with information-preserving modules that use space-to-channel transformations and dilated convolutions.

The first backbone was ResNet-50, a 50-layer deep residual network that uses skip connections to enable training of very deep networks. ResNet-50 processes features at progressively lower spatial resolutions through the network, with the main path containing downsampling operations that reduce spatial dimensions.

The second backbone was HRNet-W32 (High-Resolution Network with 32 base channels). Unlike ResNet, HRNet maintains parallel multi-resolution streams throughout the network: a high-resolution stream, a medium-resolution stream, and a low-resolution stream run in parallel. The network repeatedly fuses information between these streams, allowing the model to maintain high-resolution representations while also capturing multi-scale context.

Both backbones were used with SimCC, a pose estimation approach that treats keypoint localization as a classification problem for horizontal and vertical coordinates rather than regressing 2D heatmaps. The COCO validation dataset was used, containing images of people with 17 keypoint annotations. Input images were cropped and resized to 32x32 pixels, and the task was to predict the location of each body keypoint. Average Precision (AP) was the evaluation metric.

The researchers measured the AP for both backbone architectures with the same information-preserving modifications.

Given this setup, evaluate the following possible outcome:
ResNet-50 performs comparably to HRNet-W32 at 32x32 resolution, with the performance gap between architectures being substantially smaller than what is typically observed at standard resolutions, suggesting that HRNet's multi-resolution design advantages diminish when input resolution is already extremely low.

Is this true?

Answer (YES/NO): NO